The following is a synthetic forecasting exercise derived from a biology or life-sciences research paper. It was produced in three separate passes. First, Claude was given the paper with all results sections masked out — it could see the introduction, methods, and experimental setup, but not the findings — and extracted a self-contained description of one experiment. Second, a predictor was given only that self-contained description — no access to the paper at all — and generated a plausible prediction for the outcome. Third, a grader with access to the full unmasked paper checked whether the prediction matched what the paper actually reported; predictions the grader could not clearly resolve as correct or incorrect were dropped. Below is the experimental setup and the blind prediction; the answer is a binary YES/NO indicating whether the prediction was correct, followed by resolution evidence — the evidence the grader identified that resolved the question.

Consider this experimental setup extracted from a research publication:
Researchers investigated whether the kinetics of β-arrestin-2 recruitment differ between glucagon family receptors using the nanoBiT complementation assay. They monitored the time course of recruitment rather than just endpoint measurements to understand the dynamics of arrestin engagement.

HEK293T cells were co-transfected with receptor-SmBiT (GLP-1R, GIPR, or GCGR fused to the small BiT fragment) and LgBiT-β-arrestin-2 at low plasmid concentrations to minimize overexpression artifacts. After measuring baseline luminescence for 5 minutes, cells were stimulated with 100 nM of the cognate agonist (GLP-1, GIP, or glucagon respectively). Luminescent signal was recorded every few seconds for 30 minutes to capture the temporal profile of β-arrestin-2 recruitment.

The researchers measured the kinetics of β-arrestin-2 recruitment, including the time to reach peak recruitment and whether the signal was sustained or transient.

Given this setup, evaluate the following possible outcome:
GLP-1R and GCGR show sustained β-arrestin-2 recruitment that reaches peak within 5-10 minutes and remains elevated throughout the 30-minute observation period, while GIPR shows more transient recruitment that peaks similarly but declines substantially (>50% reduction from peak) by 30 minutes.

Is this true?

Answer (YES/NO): NO